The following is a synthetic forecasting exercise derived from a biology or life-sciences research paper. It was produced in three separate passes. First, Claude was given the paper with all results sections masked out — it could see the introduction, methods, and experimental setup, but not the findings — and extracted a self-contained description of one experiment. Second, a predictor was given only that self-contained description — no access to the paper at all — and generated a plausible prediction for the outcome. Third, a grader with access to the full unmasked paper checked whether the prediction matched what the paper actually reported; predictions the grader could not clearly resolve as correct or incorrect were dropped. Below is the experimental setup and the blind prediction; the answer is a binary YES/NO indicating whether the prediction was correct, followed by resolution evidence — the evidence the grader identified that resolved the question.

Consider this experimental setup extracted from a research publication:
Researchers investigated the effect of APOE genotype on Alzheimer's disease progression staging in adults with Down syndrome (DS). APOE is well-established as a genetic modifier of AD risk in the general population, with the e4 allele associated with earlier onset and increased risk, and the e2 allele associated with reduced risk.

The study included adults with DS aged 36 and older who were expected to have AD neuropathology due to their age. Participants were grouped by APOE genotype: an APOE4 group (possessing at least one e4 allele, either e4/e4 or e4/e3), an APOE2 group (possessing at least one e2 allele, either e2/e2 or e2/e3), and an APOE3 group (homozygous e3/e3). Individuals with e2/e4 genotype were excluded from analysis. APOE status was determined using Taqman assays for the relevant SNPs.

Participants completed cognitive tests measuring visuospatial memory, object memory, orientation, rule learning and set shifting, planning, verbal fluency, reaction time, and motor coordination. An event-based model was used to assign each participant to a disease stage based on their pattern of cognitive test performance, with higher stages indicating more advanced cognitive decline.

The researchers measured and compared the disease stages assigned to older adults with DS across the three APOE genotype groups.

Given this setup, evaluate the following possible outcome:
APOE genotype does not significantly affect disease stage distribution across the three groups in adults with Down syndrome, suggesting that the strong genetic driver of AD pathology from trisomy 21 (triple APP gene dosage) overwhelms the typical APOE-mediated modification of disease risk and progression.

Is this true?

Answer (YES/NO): NO